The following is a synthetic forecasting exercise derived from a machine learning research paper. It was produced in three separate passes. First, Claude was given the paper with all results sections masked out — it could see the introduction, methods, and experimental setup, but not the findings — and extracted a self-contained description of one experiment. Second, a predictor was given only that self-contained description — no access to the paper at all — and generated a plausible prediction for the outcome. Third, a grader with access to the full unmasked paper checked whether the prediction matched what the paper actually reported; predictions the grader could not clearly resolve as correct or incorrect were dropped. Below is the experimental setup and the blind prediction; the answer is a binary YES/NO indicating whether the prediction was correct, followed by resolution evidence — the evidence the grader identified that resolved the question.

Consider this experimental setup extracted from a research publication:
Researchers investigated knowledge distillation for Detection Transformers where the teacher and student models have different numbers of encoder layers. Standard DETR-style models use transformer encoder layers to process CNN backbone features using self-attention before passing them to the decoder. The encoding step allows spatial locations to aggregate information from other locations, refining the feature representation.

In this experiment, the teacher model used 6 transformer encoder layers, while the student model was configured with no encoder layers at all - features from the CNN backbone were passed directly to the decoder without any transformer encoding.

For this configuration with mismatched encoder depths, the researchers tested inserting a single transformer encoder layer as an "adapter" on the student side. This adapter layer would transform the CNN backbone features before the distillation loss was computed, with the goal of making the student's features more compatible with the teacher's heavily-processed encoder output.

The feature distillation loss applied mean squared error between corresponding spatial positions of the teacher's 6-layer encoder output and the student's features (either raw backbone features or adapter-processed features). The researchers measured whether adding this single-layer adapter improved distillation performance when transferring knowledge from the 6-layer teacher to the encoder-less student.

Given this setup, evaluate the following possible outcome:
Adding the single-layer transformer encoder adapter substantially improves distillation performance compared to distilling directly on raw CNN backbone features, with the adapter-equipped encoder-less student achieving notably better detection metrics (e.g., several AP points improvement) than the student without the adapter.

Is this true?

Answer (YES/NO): YES